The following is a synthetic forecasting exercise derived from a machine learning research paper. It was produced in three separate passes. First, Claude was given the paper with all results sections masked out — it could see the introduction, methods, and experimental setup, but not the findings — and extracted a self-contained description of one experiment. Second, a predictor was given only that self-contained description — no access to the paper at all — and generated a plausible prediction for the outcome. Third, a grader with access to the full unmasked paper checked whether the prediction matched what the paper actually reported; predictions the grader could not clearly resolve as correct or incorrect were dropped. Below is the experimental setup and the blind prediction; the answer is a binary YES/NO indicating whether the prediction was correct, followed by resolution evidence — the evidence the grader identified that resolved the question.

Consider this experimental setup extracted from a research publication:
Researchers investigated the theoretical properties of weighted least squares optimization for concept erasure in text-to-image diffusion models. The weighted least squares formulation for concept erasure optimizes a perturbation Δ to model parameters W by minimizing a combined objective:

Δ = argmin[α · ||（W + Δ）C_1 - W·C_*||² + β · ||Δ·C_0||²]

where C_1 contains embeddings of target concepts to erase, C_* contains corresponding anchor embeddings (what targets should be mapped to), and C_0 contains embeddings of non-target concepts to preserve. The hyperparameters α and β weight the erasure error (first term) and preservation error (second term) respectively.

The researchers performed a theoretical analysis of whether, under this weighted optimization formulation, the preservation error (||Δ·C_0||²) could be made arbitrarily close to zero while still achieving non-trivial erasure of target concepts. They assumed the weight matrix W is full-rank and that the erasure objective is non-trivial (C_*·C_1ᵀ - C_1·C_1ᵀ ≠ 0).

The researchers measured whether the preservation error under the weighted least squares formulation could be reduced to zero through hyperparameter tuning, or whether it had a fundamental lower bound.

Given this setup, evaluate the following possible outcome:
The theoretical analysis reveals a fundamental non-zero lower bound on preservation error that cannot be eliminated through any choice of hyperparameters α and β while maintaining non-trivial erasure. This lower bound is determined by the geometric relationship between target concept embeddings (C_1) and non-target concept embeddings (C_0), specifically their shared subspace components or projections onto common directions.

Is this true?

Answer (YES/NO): NO